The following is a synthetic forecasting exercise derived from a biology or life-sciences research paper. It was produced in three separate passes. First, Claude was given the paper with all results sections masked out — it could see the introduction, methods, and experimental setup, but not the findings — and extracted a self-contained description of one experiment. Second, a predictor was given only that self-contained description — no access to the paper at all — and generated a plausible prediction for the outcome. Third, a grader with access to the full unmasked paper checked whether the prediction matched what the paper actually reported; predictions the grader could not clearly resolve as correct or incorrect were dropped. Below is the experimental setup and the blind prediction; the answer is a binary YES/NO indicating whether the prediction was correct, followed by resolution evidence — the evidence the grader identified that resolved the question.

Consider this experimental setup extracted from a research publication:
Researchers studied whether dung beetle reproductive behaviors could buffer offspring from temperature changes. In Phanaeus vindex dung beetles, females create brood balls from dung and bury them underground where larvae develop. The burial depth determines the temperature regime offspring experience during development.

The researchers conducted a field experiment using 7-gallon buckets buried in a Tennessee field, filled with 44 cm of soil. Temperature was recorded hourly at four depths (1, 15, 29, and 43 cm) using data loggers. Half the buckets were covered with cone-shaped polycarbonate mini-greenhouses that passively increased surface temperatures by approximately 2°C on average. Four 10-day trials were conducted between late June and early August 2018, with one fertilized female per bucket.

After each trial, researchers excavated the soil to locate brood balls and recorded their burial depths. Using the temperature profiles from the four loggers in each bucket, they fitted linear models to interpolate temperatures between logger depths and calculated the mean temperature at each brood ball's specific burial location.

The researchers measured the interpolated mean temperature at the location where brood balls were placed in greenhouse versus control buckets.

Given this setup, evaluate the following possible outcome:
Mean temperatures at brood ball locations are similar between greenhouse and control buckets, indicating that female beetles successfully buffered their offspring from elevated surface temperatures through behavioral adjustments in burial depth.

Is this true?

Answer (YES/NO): NO